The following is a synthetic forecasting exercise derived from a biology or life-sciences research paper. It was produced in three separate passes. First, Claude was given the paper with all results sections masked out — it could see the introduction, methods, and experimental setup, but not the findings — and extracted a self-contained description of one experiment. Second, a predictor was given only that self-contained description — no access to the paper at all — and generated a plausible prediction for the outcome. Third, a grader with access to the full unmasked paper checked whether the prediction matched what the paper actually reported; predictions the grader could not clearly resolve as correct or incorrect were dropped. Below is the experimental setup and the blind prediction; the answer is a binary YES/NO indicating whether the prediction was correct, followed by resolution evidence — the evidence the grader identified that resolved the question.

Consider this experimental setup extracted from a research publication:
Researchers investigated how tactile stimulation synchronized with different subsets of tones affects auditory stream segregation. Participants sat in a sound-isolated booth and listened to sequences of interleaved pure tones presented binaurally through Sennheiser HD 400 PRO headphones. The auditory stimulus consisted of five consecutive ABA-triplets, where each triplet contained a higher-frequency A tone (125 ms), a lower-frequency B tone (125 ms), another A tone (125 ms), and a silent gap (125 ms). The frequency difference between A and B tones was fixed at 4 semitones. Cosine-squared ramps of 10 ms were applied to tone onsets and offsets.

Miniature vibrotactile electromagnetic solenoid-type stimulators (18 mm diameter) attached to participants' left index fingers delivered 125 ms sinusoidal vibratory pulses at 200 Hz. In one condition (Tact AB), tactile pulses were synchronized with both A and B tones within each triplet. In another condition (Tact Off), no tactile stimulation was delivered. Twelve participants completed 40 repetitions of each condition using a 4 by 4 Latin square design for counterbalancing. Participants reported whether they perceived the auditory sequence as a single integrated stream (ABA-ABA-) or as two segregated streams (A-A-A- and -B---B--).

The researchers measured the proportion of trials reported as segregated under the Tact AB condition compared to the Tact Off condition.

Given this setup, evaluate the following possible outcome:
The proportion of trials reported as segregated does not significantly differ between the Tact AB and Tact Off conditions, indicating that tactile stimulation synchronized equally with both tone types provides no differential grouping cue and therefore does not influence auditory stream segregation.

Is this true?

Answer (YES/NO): NO